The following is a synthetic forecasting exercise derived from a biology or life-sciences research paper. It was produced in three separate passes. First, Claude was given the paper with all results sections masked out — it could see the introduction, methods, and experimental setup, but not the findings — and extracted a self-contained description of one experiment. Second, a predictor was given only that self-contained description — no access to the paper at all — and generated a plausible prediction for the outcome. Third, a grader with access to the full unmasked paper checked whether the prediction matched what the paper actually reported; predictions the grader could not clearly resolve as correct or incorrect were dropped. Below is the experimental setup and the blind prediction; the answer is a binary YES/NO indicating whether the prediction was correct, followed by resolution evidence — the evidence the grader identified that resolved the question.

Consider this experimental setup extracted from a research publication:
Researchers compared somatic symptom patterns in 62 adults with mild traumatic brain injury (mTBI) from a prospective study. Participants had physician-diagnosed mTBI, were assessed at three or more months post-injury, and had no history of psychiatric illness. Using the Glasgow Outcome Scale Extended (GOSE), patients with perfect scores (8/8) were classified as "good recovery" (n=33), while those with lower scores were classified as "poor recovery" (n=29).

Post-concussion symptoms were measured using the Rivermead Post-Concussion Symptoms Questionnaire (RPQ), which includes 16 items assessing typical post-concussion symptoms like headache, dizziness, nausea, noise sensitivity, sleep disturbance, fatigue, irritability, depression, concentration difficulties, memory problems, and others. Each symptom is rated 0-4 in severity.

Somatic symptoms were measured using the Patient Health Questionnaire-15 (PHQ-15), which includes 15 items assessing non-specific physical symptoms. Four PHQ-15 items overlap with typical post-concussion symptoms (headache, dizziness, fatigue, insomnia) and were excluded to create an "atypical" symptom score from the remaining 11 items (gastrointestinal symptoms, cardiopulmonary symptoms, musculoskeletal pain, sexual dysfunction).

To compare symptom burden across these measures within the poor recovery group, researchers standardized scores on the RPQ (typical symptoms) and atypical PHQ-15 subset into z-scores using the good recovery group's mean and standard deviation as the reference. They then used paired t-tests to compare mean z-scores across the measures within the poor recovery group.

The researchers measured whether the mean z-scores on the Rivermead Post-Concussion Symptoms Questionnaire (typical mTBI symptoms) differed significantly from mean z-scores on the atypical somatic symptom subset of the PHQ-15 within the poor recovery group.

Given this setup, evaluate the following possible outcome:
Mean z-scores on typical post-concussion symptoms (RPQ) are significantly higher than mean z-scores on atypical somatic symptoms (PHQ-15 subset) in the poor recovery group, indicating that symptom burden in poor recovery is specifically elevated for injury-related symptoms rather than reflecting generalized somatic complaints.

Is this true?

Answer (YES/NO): YES